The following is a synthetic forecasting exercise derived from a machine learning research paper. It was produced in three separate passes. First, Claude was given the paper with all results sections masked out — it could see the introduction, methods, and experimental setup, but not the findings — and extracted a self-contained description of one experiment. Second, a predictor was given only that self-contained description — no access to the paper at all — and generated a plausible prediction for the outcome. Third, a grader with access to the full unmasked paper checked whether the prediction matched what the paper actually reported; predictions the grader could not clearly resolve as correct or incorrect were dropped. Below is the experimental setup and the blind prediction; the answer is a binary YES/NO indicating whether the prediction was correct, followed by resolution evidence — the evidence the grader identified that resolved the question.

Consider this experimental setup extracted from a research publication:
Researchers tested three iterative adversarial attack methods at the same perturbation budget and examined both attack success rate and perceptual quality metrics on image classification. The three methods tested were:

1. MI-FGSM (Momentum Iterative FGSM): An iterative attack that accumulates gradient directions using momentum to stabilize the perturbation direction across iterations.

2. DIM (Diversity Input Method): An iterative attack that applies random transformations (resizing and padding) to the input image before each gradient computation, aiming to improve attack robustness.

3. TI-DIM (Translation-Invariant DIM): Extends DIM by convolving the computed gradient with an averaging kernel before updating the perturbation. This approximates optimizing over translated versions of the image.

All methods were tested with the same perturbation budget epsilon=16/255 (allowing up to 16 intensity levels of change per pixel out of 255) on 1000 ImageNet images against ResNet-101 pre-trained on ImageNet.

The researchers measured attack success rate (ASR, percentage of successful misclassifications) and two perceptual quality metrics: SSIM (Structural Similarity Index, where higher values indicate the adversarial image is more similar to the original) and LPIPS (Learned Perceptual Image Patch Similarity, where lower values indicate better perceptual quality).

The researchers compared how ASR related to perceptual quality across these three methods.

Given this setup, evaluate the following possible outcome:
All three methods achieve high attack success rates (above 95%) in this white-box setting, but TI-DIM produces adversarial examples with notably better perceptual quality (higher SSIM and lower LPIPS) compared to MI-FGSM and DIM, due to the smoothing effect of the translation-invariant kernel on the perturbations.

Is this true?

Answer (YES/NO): NO